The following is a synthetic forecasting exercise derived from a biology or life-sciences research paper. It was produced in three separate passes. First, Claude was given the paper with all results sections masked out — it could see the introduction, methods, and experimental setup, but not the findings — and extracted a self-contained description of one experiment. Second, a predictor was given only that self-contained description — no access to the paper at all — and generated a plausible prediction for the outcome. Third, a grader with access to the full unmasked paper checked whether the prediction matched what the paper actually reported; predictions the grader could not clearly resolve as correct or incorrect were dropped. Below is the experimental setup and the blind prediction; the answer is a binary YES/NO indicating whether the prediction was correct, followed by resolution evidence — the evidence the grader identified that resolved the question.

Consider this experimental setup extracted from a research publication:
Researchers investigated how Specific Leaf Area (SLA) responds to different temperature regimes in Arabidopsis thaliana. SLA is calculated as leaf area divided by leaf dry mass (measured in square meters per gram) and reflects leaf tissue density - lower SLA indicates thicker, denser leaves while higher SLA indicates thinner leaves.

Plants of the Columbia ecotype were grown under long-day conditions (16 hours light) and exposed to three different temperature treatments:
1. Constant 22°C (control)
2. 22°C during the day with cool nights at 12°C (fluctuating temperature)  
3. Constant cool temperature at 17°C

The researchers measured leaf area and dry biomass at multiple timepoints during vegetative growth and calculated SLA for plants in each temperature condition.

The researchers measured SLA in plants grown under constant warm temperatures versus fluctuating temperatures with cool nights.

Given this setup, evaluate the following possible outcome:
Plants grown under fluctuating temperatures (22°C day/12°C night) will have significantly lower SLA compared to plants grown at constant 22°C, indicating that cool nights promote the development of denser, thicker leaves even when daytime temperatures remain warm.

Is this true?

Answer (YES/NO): YES